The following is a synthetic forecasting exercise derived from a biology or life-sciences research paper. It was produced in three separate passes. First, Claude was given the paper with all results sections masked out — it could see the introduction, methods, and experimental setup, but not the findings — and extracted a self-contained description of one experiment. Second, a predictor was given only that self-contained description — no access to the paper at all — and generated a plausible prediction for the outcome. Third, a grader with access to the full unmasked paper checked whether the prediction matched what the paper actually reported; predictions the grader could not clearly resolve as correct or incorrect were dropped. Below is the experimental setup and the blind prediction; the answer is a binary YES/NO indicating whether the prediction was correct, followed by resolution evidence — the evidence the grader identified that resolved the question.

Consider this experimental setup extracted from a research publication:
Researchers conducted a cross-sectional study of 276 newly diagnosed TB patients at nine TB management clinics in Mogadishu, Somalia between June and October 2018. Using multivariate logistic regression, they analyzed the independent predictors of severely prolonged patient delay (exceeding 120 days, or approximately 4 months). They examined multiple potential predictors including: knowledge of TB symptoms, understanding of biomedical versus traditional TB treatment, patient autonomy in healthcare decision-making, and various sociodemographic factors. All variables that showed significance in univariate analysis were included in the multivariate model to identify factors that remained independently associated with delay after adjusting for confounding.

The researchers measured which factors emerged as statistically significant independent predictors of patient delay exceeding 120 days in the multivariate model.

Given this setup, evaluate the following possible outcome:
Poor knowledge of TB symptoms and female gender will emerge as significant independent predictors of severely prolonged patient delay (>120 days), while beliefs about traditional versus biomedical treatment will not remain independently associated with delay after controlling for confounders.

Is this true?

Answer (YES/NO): NO